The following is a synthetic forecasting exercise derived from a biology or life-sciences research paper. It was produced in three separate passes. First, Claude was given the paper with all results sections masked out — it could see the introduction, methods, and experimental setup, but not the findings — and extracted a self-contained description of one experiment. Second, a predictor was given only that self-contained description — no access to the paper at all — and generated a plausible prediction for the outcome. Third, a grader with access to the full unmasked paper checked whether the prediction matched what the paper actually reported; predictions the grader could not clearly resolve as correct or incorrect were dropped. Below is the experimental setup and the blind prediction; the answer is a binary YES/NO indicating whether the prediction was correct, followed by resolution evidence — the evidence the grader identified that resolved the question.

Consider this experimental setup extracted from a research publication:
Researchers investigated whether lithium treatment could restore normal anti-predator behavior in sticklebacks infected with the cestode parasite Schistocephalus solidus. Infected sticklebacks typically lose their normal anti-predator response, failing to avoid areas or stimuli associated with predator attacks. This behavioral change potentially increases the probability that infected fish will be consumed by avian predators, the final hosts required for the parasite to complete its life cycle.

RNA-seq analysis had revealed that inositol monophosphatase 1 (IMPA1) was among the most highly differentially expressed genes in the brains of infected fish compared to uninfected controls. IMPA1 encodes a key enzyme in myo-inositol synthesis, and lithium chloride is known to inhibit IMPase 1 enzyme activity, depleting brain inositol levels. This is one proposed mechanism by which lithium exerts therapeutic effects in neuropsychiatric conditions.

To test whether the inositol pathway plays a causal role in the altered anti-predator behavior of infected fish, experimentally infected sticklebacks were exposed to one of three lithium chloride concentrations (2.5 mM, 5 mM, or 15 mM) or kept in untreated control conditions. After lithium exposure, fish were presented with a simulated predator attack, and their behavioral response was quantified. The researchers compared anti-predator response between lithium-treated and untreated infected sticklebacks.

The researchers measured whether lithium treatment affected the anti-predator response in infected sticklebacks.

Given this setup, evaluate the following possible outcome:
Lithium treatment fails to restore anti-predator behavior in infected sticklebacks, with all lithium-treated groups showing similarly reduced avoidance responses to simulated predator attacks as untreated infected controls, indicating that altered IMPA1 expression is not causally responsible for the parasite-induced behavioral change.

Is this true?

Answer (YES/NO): NO